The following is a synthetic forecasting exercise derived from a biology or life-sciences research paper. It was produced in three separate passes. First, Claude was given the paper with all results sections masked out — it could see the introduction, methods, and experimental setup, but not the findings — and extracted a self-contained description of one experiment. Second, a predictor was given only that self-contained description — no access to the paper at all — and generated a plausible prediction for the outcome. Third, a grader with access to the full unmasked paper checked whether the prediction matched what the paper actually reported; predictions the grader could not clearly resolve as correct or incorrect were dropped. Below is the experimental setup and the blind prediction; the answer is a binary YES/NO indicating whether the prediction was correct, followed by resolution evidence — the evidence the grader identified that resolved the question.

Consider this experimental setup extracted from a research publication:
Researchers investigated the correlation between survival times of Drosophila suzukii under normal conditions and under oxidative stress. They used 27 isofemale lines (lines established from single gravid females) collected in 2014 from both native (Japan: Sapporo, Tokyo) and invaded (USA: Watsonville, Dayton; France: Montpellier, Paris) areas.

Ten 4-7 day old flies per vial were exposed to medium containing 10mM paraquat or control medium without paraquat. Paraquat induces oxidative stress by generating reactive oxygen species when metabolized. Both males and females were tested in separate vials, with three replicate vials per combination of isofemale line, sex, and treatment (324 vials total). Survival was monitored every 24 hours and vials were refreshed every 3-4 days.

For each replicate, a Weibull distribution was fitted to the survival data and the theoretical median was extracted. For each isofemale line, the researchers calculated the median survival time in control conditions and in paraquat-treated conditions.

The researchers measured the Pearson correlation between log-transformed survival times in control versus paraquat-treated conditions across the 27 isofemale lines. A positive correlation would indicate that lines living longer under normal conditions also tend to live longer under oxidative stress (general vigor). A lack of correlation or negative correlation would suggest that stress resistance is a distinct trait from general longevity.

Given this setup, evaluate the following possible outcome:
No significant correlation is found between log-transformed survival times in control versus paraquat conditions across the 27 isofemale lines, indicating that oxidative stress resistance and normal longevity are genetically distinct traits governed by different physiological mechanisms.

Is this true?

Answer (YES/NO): NO